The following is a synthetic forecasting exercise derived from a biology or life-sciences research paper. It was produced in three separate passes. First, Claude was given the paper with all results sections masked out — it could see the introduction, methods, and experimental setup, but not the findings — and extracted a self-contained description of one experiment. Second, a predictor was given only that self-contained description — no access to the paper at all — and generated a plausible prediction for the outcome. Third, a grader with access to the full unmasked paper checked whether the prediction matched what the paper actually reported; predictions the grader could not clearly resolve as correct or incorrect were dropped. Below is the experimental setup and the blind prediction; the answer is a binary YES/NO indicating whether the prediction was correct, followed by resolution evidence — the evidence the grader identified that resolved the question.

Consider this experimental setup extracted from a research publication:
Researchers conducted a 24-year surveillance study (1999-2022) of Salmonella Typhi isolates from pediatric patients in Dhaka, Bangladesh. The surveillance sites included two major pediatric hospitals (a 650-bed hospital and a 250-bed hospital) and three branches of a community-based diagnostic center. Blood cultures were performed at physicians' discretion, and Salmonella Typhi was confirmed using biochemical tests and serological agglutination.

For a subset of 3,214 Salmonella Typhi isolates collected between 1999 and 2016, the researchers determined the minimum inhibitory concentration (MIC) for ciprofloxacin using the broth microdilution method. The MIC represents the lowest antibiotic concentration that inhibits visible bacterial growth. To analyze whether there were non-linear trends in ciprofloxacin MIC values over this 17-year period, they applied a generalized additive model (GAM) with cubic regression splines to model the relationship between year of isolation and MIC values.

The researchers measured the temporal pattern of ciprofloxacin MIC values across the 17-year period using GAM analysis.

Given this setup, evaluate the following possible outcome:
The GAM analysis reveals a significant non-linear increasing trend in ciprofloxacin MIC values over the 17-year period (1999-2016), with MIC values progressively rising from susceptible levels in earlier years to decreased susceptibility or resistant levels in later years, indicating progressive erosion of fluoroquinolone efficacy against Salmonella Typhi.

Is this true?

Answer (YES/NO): NO